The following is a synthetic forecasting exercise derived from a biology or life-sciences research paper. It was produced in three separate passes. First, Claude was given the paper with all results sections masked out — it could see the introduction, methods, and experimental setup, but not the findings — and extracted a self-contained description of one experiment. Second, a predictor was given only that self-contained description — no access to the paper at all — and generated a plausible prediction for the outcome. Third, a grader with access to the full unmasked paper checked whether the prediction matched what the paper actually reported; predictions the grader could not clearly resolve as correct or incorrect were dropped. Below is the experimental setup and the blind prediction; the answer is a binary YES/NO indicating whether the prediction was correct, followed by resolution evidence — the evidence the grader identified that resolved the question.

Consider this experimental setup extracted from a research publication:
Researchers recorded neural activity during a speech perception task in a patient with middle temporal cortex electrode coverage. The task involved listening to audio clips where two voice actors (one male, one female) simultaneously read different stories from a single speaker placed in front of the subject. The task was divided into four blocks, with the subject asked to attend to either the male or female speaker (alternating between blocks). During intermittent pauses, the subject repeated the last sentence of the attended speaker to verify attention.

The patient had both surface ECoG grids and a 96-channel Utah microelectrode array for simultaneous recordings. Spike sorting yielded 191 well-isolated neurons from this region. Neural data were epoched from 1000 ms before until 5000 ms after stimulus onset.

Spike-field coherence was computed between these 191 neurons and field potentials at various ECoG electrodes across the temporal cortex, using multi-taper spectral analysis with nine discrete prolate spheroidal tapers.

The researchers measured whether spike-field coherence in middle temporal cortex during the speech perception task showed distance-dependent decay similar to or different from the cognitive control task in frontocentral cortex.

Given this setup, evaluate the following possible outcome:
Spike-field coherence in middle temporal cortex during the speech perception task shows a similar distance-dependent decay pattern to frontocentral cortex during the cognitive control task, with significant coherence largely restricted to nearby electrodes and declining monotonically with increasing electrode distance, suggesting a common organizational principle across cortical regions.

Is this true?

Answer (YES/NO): NO